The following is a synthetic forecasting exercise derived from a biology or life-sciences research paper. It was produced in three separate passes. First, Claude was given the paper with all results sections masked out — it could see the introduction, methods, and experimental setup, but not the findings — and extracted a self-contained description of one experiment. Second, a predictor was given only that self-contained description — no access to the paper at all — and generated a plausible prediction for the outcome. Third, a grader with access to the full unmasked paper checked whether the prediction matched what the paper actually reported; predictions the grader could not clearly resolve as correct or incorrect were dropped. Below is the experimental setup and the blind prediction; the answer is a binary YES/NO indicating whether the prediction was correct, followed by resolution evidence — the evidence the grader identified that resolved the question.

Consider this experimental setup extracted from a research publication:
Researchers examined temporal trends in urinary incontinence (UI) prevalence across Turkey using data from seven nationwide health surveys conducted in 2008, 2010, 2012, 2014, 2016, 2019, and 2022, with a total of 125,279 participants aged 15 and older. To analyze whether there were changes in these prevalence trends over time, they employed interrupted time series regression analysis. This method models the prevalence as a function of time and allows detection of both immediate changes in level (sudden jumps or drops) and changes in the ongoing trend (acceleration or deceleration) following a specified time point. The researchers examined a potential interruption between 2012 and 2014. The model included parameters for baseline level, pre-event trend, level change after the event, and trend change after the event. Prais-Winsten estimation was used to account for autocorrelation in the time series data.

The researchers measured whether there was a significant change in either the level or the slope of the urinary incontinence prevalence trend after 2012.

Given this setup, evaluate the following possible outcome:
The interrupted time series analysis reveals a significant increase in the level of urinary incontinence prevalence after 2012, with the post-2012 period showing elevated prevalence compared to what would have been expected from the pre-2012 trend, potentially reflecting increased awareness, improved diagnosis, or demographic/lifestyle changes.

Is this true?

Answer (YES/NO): YES